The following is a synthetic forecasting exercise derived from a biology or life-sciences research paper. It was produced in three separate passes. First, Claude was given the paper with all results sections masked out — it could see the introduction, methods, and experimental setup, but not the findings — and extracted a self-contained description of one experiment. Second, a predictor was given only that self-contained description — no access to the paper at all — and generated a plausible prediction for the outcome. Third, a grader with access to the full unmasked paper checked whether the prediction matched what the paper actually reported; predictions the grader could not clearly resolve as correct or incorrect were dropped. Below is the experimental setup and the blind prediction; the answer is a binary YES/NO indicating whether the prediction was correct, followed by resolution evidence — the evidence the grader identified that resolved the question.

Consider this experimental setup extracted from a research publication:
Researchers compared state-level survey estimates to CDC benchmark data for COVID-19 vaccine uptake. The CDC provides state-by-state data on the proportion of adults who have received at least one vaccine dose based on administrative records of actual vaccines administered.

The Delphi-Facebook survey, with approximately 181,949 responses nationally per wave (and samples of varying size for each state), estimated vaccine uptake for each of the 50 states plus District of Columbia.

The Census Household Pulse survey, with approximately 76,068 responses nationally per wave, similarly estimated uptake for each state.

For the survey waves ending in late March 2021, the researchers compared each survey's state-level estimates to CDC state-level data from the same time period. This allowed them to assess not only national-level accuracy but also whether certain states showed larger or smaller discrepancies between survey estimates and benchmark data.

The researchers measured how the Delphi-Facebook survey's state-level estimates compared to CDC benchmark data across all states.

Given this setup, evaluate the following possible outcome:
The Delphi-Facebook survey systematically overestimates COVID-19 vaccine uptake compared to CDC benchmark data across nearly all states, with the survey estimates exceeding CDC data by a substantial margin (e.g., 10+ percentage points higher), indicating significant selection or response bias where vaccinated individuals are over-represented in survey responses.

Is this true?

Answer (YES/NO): YES